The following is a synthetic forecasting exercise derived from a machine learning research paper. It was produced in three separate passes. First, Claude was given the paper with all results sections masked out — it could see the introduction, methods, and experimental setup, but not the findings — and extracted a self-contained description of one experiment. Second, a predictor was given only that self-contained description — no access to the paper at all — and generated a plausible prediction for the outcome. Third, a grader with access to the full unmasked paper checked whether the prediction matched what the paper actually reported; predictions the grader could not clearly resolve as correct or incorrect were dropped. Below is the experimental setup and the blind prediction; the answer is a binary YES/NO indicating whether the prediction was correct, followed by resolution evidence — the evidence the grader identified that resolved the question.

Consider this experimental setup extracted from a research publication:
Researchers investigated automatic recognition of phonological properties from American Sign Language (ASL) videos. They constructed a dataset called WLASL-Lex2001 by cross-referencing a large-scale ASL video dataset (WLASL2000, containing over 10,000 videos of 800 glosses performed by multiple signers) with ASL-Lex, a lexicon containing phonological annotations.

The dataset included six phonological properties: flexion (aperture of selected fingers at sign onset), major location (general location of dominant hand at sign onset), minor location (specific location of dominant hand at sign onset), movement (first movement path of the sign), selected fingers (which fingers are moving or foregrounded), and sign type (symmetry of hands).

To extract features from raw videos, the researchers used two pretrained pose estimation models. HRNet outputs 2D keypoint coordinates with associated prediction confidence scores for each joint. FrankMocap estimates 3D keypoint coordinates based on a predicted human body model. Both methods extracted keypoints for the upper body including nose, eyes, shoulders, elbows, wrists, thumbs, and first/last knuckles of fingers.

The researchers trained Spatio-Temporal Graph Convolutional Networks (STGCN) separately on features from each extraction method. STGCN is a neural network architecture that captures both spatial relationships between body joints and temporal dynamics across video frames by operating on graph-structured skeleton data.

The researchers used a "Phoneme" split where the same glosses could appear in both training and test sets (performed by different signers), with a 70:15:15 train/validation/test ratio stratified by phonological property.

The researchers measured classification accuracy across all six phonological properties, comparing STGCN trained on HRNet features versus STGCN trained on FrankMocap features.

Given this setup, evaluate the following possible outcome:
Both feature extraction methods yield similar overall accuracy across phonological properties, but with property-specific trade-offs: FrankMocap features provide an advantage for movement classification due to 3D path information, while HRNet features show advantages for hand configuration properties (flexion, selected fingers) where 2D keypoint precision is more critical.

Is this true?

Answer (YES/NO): NO